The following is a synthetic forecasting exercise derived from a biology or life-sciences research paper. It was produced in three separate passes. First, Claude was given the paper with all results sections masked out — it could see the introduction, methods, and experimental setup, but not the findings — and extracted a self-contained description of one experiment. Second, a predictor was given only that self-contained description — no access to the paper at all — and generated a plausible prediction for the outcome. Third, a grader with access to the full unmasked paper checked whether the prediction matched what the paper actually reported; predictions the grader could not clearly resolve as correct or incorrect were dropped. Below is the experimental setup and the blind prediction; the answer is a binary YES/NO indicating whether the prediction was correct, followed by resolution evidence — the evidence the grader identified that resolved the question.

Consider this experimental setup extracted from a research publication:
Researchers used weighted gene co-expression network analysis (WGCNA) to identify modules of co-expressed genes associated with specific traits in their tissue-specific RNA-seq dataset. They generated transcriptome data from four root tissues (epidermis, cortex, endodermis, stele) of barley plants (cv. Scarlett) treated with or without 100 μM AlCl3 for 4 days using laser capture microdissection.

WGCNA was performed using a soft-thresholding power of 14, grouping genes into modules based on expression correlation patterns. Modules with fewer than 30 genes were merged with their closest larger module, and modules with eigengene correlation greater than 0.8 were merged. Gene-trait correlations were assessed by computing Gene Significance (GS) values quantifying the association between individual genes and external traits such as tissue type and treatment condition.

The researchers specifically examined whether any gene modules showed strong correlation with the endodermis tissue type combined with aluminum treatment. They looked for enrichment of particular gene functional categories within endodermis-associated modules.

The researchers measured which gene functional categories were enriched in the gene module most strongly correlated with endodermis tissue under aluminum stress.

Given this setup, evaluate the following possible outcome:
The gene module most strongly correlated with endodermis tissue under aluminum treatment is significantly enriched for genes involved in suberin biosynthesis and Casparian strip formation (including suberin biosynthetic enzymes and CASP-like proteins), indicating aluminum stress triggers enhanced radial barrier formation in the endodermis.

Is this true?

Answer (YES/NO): NO